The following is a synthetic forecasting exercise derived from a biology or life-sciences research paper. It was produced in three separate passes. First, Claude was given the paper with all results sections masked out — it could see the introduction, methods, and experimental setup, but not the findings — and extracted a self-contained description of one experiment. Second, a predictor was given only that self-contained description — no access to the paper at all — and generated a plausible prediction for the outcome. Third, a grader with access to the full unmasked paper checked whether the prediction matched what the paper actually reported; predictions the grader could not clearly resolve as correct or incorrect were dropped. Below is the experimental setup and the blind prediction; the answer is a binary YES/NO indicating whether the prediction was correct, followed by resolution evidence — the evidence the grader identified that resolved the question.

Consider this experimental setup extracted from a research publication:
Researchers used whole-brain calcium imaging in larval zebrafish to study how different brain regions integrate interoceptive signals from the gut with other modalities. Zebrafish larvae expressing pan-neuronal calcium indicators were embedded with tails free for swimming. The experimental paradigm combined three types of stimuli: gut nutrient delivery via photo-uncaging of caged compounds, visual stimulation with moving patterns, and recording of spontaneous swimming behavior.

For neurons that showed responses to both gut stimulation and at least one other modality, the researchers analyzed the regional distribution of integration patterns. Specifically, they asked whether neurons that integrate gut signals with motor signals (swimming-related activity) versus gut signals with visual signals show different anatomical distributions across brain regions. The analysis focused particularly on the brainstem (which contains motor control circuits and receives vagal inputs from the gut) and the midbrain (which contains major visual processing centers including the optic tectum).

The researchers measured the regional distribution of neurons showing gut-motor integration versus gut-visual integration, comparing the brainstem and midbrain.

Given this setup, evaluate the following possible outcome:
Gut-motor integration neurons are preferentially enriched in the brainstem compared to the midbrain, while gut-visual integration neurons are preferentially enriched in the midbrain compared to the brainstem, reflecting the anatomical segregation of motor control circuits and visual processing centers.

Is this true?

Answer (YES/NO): YES